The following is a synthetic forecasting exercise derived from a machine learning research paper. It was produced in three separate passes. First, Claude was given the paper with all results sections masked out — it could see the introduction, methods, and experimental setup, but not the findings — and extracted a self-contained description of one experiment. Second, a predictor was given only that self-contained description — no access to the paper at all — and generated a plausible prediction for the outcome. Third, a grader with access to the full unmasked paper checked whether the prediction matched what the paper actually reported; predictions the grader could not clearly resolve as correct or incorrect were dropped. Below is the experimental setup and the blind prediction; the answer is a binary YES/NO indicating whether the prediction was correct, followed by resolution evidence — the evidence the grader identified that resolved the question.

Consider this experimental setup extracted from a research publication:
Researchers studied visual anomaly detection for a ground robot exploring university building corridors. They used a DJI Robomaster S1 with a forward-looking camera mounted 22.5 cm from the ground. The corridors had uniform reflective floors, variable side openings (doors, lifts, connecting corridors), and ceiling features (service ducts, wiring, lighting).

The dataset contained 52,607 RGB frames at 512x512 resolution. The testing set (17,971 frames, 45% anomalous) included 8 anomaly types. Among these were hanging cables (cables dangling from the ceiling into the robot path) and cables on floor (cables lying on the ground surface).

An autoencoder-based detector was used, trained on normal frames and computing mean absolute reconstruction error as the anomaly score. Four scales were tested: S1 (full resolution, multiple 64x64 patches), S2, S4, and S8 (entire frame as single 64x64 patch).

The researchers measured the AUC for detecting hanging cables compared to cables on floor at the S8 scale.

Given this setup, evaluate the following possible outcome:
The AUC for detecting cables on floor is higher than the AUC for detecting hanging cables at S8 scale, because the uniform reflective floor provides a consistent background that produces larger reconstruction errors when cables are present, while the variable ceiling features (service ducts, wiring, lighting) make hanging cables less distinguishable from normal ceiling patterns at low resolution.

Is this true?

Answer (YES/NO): YES